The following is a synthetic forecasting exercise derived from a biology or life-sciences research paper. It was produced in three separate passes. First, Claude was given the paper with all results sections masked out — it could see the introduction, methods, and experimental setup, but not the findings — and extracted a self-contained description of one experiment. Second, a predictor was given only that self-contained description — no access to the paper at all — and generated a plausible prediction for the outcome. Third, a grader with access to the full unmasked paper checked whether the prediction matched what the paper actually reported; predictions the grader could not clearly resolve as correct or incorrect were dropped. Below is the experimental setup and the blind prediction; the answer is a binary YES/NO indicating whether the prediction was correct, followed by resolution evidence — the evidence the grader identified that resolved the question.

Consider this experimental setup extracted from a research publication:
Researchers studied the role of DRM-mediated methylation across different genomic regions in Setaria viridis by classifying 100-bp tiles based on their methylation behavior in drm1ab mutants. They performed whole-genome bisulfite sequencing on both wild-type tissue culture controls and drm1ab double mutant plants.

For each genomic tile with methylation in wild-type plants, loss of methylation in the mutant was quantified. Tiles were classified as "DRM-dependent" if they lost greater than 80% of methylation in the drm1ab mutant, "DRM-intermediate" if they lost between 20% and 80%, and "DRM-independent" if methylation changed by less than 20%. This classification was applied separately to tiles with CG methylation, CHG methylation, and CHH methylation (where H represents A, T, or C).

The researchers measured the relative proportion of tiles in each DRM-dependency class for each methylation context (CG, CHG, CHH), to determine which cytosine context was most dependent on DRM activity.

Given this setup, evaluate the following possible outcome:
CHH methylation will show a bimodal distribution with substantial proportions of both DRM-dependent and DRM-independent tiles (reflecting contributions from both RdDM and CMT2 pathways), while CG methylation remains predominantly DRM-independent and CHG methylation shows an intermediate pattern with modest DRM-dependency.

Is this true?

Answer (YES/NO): NO